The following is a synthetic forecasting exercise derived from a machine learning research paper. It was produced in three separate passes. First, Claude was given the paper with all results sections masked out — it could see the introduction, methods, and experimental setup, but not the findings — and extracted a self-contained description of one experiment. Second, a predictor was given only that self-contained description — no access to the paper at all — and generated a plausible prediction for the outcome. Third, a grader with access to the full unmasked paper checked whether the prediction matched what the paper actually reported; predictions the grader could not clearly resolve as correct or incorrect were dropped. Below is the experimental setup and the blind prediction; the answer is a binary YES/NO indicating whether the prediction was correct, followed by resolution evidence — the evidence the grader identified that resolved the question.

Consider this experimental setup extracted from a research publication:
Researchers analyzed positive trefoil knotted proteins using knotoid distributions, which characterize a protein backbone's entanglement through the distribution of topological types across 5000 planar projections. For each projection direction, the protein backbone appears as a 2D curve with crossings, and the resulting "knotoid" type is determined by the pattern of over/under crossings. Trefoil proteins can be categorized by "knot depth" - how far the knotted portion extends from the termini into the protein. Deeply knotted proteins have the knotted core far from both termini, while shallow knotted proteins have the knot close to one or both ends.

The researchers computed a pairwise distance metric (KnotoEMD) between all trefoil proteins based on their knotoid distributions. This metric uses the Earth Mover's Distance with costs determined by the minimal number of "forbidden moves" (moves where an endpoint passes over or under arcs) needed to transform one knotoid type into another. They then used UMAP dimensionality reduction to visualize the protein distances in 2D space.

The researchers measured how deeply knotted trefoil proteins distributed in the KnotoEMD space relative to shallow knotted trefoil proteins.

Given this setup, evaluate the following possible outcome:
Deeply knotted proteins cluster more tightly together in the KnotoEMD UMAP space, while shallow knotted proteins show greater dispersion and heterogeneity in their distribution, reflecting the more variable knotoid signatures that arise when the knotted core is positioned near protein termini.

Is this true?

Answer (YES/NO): NO